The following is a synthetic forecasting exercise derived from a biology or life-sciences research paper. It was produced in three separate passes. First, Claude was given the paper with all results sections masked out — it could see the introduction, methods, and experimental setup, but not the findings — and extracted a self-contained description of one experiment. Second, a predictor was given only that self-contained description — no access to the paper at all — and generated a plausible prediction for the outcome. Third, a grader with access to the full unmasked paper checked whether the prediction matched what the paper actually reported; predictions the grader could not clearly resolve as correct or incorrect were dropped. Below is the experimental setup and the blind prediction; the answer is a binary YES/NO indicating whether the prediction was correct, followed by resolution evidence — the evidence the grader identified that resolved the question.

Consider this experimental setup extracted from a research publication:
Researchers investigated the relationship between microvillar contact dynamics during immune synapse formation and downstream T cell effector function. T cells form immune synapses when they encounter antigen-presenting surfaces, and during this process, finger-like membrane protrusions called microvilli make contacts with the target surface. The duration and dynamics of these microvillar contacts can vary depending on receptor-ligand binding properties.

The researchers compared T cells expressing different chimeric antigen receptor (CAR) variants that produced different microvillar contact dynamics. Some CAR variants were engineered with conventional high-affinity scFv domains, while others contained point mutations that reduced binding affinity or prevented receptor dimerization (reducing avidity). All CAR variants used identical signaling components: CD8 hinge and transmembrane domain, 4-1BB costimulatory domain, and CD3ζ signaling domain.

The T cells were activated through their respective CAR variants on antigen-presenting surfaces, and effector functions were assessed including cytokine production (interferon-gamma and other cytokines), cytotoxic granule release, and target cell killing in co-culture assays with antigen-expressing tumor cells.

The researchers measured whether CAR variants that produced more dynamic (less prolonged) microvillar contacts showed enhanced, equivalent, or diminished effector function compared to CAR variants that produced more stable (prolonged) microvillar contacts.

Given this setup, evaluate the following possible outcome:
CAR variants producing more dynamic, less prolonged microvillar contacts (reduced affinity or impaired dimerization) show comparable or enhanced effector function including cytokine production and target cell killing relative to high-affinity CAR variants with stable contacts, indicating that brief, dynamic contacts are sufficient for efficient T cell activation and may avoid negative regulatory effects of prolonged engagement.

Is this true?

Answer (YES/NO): YES